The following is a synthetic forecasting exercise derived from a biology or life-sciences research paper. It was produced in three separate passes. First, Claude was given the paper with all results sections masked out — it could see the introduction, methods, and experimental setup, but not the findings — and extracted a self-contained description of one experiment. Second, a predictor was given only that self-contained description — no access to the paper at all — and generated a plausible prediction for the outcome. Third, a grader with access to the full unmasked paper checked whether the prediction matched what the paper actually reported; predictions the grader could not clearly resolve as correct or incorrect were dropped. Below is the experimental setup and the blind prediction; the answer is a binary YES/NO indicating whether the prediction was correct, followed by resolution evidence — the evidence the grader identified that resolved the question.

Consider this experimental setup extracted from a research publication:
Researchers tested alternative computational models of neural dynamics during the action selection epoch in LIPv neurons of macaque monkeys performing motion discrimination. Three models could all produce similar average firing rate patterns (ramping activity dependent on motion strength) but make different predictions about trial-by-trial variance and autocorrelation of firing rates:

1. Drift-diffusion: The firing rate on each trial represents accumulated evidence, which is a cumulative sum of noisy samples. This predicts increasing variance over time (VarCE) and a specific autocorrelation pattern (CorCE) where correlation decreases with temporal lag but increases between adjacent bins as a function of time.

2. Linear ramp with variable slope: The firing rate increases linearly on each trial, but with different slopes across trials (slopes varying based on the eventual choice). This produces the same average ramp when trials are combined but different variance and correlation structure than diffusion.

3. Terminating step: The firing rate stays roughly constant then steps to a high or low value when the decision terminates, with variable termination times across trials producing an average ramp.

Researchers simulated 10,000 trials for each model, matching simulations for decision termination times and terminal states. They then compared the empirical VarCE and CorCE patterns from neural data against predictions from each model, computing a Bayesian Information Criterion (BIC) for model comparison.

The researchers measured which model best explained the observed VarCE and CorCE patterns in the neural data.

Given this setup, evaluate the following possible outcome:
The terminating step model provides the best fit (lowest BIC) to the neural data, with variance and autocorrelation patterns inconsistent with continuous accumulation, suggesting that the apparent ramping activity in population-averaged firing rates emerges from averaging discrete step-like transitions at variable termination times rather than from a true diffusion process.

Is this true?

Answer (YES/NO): NO